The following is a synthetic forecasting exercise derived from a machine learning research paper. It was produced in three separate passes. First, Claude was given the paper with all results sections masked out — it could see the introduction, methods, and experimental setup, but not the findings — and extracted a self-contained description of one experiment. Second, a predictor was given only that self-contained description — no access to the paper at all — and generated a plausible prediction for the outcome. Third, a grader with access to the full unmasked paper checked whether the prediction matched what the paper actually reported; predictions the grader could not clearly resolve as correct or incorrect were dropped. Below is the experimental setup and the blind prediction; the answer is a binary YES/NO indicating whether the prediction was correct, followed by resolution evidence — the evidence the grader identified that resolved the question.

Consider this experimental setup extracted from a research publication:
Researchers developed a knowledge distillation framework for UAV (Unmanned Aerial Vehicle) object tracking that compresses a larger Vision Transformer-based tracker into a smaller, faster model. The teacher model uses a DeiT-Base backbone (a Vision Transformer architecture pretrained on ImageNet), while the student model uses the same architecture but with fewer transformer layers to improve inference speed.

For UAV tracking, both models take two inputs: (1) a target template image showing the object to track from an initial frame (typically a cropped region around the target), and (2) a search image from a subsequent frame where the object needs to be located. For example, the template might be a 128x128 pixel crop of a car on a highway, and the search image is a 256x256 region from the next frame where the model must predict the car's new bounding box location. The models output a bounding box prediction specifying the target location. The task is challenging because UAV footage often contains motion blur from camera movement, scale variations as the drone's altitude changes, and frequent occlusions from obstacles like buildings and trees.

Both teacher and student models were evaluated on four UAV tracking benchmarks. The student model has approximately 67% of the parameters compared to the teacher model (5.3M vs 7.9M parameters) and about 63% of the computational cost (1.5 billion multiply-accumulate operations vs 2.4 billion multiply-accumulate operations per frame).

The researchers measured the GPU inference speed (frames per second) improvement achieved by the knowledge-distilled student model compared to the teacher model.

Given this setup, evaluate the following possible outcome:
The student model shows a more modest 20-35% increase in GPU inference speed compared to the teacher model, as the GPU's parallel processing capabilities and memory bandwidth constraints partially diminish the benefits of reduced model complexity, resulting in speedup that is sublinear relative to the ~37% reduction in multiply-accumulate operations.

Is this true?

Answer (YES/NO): YES